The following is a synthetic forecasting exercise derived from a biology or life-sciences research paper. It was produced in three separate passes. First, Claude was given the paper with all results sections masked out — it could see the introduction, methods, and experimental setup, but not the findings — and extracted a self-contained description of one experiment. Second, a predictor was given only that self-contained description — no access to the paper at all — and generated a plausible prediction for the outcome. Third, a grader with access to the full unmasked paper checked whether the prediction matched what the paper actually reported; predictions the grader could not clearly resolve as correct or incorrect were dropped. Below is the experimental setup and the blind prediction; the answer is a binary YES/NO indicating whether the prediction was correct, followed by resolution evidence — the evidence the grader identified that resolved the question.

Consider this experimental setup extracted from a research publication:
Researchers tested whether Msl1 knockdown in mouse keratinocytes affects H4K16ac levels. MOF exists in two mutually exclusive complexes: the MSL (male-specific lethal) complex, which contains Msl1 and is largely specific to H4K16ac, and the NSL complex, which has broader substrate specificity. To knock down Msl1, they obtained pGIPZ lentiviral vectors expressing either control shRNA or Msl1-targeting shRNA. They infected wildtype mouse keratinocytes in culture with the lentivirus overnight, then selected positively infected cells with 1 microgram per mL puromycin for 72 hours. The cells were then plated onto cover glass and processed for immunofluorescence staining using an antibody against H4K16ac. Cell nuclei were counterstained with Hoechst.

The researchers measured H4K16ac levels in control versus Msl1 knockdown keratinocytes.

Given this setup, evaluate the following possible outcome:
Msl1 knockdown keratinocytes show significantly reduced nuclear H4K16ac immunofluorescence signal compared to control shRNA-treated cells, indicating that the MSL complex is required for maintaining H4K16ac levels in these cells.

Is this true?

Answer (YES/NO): YES